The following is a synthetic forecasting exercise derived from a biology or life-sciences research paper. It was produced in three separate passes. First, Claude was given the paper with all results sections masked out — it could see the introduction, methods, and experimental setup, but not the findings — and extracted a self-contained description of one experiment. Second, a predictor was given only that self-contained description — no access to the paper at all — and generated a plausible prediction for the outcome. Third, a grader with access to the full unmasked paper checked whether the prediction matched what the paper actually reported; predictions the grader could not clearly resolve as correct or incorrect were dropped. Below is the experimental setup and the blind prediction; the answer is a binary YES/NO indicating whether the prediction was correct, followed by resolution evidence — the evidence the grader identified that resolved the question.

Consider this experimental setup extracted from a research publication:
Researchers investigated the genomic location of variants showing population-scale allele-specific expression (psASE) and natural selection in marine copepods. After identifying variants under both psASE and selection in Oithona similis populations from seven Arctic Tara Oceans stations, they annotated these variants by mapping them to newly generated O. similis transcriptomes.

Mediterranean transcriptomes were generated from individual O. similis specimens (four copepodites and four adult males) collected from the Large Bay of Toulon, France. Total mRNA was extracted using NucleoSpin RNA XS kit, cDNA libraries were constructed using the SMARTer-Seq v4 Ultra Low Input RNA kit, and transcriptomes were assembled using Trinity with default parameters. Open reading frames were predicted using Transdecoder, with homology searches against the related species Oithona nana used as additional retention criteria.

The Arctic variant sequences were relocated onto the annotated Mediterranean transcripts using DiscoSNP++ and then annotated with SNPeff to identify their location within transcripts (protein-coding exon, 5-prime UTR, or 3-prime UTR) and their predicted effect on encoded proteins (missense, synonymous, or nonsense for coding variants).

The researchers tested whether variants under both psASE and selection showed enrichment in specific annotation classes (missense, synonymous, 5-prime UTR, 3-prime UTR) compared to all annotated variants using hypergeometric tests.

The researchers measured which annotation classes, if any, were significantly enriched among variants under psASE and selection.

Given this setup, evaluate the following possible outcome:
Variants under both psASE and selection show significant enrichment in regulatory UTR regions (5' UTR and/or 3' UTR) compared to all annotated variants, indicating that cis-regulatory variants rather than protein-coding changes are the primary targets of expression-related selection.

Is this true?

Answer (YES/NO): NO